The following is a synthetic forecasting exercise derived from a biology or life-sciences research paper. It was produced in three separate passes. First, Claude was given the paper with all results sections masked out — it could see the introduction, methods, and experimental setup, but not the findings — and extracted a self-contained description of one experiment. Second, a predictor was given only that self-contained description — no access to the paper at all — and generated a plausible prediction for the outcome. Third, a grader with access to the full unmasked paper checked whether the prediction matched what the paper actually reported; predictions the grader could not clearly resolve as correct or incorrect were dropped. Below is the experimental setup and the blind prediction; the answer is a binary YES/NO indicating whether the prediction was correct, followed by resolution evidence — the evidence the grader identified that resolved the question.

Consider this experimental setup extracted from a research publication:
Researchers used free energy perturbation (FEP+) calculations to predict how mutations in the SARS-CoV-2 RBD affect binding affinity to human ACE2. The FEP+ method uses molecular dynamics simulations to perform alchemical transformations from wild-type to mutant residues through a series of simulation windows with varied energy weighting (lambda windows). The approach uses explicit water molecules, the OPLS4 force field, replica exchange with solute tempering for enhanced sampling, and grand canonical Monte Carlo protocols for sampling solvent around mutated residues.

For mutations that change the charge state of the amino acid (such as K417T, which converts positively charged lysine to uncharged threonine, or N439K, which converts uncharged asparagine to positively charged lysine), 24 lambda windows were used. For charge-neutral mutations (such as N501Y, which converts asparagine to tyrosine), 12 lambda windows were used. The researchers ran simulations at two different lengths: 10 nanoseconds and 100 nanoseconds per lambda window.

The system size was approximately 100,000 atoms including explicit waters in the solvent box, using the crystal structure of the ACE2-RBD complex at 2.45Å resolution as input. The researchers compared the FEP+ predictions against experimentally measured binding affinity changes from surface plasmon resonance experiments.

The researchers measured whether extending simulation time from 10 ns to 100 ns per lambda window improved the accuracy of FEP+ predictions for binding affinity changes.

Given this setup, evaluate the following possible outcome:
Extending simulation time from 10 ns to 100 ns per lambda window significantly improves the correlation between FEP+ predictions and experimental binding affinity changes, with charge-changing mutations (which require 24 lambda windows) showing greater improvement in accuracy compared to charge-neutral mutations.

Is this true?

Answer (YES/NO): NO